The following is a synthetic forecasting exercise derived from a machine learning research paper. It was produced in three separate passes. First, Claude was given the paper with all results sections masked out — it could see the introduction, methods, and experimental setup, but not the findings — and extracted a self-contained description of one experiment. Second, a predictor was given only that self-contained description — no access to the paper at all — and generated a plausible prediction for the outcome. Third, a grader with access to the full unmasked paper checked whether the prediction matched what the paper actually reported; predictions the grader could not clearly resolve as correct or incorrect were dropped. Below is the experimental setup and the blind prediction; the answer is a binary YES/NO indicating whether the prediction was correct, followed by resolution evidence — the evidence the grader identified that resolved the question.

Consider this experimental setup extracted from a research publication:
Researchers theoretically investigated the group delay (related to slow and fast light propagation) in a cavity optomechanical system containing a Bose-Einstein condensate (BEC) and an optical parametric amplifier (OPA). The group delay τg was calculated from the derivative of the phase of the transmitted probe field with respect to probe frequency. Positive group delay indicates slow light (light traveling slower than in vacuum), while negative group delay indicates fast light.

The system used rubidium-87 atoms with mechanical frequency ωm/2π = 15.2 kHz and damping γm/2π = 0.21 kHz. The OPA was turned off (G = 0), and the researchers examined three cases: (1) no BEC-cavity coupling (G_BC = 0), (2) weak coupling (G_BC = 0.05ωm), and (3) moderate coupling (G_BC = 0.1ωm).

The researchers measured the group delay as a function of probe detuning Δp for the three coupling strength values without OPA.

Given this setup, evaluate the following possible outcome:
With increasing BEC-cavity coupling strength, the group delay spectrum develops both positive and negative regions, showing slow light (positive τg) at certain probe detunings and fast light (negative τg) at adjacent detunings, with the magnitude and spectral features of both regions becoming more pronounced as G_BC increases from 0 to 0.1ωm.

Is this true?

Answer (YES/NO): YES